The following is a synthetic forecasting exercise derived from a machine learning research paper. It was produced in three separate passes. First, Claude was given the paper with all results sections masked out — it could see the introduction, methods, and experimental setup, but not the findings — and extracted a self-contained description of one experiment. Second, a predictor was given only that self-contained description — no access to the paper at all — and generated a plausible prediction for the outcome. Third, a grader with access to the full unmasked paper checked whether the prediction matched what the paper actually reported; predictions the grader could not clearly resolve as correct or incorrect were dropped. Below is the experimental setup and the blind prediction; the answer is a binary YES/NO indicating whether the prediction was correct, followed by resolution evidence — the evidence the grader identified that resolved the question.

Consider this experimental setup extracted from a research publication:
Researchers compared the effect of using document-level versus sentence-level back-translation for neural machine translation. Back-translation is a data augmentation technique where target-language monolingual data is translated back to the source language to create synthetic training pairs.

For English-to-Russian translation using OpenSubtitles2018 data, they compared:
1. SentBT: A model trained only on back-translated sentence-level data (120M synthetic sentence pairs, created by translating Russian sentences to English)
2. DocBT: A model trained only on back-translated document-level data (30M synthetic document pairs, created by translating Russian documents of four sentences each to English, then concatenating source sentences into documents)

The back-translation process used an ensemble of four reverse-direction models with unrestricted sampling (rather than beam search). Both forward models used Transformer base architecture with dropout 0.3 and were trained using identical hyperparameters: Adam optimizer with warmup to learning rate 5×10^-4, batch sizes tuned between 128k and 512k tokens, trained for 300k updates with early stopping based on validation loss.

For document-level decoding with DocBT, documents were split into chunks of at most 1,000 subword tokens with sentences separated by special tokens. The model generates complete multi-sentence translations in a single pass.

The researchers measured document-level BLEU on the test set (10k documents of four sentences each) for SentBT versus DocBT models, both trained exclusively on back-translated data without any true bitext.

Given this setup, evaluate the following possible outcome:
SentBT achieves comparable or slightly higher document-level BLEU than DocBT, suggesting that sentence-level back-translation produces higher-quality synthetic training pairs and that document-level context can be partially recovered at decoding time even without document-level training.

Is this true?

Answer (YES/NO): YES